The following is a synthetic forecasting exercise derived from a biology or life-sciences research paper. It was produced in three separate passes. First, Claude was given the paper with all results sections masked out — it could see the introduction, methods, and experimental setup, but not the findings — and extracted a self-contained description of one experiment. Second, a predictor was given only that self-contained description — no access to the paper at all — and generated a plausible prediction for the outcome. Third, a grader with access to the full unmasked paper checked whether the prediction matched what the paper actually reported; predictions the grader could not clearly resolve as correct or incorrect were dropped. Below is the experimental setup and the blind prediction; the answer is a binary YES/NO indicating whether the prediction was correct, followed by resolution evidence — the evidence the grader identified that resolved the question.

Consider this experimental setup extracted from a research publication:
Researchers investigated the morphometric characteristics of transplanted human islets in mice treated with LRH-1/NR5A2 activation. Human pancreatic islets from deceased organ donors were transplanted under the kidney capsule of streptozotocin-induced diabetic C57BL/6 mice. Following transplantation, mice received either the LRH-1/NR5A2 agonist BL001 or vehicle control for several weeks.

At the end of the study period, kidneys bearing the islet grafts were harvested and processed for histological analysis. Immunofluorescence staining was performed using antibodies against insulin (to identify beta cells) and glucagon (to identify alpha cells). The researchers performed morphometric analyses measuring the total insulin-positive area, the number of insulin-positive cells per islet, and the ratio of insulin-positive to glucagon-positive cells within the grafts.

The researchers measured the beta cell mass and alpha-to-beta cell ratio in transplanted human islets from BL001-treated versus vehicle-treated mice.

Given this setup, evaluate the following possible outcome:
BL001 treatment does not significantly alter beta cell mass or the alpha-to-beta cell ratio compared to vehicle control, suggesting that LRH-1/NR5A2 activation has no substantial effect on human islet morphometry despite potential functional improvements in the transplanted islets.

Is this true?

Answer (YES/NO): NO